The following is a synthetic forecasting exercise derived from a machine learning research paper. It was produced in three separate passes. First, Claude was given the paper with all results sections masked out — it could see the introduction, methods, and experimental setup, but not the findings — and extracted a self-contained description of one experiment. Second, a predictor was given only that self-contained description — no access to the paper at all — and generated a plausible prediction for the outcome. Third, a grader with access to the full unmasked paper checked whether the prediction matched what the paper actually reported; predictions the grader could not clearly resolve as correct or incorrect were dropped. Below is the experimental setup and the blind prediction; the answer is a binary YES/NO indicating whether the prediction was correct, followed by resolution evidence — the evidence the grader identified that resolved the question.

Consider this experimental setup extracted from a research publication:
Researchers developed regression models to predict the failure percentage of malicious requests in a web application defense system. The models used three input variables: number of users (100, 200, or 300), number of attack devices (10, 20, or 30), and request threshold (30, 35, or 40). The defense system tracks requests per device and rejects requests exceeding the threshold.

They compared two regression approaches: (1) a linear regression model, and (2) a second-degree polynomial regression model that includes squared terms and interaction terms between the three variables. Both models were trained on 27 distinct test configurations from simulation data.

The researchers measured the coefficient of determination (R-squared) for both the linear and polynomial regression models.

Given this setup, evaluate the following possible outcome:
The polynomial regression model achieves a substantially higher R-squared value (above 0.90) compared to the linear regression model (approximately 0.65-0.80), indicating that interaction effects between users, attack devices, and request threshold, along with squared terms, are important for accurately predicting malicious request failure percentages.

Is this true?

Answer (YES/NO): NO